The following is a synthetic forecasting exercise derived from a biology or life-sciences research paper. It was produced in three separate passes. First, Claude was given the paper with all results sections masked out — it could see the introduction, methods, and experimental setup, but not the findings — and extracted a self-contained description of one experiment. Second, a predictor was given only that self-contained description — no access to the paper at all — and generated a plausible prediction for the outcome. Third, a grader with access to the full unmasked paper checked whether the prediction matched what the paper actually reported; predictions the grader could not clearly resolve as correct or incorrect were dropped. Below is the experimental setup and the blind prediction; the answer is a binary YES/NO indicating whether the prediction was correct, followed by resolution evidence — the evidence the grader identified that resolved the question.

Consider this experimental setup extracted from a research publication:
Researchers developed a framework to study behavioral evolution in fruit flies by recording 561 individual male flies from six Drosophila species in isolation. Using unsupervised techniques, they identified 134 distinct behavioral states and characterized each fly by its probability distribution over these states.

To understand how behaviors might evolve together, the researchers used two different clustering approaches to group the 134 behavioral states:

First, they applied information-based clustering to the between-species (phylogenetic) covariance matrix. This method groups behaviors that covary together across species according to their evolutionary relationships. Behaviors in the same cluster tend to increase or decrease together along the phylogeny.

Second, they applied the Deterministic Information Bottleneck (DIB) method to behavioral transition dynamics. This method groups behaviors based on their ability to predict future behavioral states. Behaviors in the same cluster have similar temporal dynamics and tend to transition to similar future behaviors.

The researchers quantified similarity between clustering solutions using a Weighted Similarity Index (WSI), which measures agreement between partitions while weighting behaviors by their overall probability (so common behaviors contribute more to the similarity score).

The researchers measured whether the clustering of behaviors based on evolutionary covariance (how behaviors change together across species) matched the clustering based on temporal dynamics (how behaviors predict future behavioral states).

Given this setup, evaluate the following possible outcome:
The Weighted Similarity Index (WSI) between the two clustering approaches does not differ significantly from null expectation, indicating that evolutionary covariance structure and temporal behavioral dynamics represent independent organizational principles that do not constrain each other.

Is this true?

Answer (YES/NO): NO